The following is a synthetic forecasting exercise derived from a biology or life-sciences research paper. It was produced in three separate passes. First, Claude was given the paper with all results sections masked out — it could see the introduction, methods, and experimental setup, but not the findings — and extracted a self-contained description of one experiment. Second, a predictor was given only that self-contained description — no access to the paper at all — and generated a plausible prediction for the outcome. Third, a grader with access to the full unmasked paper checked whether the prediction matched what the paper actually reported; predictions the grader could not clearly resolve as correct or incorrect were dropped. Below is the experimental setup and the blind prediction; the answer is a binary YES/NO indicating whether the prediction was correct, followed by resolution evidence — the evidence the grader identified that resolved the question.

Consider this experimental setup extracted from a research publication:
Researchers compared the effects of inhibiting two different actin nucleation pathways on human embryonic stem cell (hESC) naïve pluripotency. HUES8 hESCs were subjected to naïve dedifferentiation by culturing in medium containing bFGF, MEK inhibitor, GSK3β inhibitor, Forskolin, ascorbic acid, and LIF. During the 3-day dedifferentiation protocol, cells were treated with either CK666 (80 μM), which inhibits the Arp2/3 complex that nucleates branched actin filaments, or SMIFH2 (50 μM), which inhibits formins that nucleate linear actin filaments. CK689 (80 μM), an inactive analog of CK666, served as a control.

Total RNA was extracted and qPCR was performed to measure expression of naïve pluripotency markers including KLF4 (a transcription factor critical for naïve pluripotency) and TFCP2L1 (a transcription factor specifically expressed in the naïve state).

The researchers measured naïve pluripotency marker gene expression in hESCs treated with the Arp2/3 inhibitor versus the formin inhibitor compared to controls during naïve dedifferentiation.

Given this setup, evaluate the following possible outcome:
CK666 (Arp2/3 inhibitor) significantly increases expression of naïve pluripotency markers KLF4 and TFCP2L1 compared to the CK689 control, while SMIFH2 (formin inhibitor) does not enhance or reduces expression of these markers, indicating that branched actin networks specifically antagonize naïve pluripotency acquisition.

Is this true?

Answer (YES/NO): NO